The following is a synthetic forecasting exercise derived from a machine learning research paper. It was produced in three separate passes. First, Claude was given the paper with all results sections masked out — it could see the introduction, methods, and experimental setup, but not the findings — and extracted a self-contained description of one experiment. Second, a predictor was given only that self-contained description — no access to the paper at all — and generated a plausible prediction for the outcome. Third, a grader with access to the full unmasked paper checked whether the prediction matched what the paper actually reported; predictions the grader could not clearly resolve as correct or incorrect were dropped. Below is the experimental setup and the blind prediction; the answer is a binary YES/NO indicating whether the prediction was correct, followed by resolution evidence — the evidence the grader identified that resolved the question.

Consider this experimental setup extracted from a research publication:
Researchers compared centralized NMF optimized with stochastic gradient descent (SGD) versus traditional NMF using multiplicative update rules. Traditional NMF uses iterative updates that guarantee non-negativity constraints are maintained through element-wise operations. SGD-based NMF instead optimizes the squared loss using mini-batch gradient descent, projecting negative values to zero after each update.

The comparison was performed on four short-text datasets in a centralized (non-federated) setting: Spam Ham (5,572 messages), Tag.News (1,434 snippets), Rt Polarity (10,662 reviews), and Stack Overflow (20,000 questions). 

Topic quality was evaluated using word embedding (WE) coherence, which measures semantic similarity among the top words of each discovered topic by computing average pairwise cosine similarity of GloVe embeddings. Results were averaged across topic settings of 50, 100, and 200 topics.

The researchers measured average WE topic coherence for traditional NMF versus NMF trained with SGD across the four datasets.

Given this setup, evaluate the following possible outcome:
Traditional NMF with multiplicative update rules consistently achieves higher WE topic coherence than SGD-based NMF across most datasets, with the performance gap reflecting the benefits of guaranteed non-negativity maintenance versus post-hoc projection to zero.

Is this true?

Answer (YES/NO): YES